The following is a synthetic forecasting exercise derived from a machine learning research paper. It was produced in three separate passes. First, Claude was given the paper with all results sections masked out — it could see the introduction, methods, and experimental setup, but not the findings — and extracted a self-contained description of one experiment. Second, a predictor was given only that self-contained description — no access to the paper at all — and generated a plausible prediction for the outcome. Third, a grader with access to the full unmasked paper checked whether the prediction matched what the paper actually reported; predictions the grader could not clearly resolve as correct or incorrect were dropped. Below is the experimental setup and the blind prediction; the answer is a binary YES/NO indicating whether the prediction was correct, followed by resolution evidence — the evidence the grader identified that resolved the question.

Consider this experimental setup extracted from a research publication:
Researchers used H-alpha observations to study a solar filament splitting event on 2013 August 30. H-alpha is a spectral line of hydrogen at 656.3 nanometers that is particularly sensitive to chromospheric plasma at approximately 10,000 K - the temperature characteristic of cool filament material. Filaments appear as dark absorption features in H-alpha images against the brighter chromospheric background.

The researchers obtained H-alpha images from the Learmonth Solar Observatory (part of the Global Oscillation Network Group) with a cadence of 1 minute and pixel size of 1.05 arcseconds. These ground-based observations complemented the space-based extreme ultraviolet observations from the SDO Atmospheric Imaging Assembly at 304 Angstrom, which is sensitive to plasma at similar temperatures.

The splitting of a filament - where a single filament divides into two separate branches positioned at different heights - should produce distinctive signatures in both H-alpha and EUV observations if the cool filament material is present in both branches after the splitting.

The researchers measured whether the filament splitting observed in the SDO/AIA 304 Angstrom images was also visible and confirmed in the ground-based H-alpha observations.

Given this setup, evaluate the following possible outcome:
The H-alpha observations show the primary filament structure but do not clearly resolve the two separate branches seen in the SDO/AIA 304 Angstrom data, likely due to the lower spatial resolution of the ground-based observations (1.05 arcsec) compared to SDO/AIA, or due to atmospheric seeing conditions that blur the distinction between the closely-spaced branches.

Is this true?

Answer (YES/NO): NO